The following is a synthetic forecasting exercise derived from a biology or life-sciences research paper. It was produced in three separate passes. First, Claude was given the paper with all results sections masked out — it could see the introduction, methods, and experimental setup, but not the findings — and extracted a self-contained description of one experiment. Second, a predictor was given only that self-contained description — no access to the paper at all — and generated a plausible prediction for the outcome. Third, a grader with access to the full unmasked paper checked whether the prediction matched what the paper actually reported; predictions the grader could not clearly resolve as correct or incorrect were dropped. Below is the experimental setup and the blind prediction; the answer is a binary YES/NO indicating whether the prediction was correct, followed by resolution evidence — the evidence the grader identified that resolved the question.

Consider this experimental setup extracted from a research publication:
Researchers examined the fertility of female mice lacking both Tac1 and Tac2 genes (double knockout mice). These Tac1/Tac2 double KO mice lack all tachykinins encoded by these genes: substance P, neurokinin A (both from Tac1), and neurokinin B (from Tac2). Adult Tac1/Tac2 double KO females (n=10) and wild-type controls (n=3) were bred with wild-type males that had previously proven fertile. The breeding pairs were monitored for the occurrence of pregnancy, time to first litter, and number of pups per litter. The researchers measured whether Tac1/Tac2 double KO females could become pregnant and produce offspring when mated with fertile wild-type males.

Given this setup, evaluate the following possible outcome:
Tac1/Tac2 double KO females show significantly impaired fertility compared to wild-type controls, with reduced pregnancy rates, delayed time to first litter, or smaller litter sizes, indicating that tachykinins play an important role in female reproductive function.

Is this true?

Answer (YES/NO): YES